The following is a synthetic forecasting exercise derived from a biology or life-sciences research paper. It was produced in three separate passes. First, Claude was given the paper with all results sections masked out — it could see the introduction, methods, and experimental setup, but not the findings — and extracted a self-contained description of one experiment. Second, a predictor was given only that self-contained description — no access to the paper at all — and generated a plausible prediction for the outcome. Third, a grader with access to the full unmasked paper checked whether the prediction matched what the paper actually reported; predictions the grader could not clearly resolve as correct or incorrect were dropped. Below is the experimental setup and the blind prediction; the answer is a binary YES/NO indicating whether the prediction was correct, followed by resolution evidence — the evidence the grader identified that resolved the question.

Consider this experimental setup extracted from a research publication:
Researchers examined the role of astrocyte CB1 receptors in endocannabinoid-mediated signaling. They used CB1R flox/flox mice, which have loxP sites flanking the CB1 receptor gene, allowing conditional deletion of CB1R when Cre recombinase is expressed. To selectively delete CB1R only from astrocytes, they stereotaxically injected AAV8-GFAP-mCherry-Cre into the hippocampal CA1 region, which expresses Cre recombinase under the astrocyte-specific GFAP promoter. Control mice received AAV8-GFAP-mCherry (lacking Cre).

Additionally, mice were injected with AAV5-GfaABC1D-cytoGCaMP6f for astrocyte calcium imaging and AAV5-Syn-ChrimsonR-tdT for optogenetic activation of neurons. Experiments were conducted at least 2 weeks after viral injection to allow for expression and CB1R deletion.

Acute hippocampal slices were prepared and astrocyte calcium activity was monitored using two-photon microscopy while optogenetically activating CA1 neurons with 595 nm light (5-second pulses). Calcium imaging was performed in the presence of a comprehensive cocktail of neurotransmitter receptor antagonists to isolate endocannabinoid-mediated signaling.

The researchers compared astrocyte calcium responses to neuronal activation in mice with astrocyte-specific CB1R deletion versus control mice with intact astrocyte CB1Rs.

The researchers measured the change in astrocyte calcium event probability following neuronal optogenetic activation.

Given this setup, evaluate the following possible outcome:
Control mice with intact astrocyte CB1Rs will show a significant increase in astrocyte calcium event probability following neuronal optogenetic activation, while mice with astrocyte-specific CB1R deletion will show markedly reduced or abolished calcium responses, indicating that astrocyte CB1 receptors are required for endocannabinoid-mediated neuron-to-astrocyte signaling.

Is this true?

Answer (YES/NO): YES